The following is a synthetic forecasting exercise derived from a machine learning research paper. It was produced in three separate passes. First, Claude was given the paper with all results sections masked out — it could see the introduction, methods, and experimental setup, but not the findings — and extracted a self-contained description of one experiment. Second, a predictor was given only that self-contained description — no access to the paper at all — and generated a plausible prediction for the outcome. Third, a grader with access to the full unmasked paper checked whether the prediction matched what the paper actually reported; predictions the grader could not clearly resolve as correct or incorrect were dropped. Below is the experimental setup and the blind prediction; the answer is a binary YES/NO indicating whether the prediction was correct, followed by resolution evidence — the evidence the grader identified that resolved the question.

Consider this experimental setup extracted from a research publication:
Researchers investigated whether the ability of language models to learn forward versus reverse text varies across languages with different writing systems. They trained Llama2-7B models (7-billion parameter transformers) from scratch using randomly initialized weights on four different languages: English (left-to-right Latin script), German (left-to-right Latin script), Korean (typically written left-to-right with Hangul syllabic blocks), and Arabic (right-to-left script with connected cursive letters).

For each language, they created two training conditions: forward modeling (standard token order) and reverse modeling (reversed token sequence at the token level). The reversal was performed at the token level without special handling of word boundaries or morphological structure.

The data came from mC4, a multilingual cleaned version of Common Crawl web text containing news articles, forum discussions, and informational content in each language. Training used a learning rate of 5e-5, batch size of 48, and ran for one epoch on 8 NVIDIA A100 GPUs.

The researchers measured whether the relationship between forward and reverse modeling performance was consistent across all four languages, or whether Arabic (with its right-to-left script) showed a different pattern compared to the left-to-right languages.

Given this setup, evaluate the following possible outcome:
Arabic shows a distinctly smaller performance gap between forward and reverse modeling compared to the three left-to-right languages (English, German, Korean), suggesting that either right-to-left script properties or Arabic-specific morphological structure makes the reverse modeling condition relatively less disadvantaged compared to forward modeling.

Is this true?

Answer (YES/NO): NO